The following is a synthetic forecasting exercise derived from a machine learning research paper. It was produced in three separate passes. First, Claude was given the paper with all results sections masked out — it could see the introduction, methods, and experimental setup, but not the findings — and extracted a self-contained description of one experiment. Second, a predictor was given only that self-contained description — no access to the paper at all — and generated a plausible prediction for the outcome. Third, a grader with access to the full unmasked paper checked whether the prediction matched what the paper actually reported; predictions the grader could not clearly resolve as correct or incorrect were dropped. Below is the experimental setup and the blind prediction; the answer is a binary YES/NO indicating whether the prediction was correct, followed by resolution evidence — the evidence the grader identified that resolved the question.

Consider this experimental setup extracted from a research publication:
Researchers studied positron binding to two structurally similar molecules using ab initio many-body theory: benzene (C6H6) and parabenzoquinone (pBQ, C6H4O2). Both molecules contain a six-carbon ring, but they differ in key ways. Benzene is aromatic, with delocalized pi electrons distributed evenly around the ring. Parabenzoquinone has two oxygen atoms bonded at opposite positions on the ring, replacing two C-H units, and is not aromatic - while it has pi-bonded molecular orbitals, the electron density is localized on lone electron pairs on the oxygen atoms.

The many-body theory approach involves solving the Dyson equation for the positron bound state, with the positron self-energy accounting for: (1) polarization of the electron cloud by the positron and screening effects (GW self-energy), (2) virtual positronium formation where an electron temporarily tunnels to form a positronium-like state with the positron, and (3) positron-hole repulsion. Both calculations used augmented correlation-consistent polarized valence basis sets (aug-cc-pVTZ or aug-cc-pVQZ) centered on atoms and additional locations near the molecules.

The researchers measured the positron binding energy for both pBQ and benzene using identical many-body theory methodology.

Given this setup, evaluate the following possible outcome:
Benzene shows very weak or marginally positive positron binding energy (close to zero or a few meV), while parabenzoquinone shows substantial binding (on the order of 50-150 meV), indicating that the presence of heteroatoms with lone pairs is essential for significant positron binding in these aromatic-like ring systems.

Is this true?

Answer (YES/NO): NO